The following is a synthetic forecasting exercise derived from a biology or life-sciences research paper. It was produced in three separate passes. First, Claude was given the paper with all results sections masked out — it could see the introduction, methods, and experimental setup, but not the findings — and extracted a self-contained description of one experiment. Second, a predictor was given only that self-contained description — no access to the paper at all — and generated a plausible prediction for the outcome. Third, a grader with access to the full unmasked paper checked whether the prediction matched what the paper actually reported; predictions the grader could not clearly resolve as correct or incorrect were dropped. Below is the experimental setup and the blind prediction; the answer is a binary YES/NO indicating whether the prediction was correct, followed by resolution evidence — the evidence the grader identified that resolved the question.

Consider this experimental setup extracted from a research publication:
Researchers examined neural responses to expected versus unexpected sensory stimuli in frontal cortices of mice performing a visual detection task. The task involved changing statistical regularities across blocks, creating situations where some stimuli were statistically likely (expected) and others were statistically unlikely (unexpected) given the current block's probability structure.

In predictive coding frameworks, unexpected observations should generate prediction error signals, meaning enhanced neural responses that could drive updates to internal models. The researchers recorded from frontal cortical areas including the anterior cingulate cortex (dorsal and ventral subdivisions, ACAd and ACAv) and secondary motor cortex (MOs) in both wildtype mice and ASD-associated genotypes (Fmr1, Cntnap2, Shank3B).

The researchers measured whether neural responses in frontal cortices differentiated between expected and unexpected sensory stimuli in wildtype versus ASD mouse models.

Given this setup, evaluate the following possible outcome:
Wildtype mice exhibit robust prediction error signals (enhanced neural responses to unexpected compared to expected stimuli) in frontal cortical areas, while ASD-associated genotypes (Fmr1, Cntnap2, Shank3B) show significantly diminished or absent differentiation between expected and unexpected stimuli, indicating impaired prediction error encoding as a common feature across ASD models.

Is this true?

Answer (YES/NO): YES